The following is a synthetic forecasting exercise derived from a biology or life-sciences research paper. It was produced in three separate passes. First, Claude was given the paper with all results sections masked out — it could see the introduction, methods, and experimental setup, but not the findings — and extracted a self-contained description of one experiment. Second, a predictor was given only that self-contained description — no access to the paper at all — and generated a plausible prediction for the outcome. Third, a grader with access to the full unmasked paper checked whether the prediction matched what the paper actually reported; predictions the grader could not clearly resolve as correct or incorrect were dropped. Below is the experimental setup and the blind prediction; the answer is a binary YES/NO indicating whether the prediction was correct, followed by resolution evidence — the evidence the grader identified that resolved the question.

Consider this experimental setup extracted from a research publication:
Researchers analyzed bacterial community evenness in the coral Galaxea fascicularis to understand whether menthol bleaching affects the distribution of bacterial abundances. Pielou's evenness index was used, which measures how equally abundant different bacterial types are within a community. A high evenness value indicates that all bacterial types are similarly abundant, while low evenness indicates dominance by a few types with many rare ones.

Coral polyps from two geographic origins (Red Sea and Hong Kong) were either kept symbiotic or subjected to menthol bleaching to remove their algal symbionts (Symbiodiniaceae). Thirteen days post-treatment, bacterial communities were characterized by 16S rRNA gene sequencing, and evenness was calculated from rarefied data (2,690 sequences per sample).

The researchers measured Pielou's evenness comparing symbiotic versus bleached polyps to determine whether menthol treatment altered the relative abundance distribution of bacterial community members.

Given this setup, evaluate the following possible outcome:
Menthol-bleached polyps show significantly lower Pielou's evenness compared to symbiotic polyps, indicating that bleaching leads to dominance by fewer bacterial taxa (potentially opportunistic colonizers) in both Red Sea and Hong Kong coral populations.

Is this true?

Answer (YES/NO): NO